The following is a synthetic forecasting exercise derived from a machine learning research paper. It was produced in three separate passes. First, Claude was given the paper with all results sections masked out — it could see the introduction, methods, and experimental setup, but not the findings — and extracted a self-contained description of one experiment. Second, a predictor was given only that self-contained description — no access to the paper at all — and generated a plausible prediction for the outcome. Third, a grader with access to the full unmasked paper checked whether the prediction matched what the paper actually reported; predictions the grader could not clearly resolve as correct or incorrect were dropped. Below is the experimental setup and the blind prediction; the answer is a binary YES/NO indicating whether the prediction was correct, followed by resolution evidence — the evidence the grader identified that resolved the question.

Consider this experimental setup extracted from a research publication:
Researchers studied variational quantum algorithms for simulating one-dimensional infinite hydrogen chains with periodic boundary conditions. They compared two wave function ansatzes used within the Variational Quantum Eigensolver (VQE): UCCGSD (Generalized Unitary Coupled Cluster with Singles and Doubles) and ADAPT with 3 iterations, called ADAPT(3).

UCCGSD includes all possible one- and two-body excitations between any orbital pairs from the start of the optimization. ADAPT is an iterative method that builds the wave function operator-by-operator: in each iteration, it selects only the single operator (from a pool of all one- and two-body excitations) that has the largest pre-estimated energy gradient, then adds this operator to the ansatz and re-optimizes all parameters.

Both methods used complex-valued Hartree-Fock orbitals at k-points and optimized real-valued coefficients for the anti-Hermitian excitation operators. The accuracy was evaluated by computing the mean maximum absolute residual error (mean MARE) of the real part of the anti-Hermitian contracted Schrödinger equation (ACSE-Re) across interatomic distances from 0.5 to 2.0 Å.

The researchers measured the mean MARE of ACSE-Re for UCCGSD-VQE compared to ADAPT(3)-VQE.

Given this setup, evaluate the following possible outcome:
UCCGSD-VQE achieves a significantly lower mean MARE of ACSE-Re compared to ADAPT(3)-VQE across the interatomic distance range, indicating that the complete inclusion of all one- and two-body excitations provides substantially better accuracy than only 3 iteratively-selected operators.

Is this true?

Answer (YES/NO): NO